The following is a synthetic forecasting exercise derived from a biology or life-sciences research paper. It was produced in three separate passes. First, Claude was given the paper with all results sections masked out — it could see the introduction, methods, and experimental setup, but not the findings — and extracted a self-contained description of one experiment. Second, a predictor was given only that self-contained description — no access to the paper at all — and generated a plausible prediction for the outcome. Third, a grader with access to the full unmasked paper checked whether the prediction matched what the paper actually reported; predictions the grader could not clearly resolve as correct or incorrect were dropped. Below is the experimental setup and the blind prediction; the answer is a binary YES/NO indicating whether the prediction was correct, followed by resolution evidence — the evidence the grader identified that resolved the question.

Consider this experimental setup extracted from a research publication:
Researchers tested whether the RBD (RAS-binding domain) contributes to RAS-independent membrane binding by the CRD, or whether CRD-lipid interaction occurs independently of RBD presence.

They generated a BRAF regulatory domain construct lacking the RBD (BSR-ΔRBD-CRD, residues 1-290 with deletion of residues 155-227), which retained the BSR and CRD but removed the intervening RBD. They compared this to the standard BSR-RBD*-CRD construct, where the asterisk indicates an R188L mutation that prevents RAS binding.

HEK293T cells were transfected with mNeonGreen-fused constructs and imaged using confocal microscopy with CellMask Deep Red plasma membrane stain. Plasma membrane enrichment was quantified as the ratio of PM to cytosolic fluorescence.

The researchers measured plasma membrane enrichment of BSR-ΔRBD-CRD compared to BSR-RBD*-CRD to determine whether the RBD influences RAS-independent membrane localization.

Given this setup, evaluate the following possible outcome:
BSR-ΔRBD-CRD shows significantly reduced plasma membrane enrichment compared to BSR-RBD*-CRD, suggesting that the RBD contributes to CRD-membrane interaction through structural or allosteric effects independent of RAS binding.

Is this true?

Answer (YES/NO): NO